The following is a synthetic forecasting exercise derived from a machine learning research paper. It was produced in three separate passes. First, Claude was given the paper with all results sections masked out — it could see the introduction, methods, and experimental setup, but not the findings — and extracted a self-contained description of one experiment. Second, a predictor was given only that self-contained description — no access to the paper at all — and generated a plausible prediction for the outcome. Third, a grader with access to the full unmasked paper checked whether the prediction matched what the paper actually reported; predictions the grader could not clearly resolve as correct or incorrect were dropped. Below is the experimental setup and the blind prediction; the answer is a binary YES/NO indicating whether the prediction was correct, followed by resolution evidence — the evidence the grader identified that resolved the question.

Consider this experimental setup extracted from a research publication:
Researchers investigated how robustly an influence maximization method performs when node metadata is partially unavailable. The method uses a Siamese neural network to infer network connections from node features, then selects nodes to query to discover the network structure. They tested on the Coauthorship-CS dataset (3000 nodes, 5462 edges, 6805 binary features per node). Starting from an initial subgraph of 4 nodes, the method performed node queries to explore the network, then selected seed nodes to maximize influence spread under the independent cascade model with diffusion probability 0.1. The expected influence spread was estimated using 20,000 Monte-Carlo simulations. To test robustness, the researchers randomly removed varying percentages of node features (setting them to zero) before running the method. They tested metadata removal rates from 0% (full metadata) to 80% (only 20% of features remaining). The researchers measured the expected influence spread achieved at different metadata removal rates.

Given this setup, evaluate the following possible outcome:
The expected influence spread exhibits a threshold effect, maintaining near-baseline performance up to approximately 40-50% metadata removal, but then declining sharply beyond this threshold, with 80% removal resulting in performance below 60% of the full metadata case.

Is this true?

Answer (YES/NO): NO